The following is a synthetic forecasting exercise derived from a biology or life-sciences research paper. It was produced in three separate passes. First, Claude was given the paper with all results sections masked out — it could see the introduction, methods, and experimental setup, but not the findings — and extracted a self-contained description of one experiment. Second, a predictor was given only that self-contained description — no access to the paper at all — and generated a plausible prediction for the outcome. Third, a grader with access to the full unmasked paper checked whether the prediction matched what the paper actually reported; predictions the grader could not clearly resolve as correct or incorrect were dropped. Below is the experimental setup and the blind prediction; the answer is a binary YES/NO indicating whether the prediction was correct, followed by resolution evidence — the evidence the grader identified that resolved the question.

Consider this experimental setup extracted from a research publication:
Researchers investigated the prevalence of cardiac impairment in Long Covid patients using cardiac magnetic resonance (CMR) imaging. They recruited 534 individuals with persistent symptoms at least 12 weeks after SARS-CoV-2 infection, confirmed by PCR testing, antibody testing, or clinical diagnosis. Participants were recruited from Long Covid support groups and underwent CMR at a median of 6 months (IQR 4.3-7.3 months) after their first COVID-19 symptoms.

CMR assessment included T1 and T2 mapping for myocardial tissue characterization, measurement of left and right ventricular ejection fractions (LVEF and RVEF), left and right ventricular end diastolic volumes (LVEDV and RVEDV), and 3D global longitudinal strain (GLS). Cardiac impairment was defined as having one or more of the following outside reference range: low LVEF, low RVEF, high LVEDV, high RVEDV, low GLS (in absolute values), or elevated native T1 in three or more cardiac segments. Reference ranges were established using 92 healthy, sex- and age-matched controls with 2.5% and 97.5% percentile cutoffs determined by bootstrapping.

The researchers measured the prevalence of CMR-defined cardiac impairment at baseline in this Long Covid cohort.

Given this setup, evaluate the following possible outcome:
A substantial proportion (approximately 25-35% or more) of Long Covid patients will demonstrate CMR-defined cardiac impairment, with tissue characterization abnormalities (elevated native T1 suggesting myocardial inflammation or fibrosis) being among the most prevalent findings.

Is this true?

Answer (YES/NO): NO